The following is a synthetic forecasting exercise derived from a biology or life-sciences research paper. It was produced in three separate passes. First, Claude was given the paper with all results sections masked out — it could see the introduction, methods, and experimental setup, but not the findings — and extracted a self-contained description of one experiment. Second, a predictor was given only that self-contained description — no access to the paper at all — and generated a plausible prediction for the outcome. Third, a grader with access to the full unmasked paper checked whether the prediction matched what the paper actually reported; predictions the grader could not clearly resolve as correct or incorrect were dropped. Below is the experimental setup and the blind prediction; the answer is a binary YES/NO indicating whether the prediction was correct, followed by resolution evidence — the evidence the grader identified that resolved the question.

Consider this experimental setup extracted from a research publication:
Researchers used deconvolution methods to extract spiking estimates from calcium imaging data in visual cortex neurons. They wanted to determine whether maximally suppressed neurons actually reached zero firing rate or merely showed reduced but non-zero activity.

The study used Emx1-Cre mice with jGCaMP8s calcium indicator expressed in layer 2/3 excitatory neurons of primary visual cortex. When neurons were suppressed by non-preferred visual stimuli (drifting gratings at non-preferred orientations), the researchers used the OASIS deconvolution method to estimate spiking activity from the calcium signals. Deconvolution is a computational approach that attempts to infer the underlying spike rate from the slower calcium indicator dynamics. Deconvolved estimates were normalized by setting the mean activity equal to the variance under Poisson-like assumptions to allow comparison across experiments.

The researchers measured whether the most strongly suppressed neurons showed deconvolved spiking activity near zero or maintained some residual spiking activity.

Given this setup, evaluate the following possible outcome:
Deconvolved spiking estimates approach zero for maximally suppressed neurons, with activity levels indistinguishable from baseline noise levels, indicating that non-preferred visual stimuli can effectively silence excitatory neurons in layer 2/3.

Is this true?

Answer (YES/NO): YES